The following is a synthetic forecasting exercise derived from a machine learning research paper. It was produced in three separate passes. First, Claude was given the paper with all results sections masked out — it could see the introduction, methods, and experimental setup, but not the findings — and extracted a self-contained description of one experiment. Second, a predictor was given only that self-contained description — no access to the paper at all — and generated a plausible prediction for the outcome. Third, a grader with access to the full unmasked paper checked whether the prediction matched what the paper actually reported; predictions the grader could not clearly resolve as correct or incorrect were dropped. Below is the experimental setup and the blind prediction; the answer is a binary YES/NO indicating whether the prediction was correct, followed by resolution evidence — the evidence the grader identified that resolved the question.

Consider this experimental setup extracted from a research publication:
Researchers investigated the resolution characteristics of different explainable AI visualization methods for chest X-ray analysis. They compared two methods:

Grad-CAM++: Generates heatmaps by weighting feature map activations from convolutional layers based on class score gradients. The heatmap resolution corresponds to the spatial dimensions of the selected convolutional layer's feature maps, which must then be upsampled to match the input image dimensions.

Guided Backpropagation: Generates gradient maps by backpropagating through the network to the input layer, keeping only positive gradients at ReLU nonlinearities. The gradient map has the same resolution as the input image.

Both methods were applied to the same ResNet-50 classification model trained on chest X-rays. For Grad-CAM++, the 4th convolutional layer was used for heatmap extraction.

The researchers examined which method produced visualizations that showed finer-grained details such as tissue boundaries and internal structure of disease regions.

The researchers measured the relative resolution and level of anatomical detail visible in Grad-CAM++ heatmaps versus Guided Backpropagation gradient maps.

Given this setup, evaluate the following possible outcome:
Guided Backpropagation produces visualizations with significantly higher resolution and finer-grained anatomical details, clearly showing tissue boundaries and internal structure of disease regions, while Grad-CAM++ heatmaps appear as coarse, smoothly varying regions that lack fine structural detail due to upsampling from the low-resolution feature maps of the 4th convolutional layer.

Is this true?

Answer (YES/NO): NO